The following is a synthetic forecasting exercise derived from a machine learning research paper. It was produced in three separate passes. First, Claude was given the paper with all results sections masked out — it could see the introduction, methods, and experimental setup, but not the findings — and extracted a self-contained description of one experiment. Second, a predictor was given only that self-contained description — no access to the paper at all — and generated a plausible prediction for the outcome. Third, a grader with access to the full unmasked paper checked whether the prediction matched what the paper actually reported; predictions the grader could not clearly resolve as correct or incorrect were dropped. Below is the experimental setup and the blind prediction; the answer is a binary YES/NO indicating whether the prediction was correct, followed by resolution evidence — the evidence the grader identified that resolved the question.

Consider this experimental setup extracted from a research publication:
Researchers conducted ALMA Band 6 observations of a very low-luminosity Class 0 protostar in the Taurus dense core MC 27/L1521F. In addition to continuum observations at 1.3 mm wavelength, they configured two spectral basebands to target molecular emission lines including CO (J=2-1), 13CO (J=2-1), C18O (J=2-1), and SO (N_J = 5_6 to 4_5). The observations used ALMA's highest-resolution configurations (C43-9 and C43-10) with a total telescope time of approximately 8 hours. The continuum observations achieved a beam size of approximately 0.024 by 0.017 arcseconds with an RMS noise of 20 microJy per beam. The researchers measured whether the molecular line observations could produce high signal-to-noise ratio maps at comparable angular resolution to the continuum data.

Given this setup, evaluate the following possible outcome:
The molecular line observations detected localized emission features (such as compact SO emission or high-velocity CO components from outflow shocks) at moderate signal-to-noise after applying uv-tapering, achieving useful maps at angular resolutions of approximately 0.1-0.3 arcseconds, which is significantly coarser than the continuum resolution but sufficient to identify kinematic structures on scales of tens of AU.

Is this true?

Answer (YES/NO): NO